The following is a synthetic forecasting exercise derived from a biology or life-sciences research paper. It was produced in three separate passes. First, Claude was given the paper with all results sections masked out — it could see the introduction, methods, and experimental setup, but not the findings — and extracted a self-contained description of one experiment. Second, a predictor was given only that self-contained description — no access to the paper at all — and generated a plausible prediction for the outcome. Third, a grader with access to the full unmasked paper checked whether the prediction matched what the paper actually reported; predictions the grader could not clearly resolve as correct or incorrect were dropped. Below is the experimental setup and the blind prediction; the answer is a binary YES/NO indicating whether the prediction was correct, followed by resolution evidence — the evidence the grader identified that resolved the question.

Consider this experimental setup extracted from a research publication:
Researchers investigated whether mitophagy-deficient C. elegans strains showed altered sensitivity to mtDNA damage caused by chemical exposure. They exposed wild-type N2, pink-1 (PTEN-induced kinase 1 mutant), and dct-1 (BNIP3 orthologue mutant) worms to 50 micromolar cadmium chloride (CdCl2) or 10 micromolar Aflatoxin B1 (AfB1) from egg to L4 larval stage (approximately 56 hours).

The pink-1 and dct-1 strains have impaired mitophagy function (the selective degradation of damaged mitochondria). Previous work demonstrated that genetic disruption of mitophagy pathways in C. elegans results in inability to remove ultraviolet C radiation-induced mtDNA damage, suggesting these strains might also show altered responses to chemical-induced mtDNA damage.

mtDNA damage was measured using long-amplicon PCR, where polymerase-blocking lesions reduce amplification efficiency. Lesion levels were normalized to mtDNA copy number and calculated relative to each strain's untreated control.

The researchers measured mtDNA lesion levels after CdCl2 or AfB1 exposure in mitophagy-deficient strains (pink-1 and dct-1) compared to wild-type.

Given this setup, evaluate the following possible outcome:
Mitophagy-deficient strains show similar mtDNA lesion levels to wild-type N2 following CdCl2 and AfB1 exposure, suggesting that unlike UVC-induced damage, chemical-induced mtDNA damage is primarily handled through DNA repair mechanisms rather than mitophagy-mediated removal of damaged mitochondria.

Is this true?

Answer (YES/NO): NO